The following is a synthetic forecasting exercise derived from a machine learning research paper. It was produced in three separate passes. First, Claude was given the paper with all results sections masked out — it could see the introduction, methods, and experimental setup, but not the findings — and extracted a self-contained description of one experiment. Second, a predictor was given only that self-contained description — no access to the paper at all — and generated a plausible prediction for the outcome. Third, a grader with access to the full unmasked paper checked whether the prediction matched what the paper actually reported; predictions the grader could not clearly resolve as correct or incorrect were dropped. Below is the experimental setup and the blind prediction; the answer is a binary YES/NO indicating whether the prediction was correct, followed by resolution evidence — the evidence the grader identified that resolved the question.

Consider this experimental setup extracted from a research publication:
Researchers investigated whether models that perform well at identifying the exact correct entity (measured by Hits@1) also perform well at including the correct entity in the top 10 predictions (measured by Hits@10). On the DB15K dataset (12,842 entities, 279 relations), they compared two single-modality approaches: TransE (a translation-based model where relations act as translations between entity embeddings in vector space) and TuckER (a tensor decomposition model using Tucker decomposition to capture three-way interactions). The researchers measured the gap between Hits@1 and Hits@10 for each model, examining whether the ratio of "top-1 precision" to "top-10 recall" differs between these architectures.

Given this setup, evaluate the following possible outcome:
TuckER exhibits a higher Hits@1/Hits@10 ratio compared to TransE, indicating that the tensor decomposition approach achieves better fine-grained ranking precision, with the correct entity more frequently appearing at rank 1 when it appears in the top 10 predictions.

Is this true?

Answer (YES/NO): YES